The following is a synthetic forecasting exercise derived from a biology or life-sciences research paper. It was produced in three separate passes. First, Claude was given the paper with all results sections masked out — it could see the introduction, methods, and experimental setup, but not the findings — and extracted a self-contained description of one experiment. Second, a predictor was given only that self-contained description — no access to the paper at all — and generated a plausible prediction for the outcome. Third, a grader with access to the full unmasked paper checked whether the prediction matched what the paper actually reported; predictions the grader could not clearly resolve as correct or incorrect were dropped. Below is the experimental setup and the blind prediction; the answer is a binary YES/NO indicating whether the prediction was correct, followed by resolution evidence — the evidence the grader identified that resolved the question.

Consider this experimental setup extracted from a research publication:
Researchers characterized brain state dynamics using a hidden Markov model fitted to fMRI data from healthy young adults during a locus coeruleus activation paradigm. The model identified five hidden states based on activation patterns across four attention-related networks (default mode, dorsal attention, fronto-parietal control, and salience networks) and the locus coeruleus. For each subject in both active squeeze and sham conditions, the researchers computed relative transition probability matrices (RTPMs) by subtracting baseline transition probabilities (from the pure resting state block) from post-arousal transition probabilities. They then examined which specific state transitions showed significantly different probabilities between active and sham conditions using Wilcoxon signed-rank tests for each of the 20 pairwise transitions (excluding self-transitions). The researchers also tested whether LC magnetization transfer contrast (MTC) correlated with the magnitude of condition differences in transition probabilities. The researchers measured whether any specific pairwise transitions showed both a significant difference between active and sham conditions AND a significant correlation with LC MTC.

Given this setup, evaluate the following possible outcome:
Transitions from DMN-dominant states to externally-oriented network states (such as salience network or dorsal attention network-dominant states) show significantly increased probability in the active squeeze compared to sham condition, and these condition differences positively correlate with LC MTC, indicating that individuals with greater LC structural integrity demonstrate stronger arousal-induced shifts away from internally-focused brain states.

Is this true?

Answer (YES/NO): NO